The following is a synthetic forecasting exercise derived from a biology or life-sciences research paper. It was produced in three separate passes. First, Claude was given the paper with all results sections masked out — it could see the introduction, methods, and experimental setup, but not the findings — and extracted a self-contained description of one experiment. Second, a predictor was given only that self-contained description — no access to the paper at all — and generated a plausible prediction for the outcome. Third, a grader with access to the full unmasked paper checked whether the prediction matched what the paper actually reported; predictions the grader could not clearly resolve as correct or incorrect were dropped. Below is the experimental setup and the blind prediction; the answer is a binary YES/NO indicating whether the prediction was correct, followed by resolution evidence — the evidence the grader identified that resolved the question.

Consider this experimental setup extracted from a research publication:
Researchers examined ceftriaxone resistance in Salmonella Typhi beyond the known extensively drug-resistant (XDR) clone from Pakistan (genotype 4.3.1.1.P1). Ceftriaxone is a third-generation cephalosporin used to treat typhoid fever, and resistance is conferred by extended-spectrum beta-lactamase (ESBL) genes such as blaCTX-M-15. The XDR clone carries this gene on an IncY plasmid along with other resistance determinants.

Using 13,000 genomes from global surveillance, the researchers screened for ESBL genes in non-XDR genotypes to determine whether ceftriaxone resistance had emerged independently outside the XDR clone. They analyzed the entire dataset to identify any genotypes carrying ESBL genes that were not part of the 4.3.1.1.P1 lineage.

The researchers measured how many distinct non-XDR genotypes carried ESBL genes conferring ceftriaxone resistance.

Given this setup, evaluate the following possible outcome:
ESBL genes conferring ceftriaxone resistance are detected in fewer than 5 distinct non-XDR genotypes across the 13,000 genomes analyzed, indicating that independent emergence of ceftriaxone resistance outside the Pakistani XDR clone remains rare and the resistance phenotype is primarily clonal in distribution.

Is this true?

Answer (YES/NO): NO